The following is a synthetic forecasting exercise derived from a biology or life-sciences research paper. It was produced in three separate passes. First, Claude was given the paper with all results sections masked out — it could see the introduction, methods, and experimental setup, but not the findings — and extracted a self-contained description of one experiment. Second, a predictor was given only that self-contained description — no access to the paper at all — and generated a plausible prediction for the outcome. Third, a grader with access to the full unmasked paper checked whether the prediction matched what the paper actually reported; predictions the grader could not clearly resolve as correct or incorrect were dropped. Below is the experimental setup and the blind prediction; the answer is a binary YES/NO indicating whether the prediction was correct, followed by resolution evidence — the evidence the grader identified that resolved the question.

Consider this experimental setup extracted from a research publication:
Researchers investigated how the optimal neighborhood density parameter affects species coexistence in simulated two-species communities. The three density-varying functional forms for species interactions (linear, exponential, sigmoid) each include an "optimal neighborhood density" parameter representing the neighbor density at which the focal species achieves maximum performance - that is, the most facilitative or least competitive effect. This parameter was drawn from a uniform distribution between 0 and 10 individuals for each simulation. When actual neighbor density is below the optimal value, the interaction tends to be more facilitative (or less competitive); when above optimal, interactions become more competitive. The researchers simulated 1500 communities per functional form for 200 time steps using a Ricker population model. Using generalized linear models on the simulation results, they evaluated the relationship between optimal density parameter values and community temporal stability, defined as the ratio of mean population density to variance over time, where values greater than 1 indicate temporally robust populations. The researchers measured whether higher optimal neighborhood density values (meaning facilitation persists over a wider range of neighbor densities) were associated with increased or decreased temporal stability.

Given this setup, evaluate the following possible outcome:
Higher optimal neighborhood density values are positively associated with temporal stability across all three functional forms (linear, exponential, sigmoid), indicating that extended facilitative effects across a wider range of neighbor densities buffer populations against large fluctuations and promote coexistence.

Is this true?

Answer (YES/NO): NO